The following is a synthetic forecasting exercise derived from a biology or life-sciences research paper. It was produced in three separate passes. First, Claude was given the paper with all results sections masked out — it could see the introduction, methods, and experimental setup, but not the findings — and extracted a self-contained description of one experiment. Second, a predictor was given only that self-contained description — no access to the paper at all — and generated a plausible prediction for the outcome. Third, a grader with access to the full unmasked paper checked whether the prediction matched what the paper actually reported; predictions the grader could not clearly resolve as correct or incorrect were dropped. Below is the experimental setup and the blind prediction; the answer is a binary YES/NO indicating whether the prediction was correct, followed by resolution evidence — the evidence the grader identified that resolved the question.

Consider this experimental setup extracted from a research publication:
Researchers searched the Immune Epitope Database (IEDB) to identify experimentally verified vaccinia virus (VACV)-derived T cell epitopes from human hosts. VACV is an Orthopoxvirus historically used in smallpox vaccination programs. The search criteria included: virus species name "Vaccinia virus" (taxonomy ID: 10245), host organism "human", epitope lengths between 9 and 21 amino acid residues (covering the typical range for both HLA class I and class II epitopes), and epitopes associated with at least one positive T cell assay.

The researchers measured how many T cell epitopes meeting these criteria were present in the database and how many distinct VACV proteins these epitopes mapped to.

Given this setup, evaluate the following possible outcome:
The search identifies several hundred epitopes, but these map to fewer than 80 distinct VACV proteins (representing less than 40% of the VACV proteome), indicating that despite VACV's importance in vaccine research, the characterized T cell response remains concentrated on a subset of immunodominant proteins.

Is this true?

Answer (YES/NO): NO